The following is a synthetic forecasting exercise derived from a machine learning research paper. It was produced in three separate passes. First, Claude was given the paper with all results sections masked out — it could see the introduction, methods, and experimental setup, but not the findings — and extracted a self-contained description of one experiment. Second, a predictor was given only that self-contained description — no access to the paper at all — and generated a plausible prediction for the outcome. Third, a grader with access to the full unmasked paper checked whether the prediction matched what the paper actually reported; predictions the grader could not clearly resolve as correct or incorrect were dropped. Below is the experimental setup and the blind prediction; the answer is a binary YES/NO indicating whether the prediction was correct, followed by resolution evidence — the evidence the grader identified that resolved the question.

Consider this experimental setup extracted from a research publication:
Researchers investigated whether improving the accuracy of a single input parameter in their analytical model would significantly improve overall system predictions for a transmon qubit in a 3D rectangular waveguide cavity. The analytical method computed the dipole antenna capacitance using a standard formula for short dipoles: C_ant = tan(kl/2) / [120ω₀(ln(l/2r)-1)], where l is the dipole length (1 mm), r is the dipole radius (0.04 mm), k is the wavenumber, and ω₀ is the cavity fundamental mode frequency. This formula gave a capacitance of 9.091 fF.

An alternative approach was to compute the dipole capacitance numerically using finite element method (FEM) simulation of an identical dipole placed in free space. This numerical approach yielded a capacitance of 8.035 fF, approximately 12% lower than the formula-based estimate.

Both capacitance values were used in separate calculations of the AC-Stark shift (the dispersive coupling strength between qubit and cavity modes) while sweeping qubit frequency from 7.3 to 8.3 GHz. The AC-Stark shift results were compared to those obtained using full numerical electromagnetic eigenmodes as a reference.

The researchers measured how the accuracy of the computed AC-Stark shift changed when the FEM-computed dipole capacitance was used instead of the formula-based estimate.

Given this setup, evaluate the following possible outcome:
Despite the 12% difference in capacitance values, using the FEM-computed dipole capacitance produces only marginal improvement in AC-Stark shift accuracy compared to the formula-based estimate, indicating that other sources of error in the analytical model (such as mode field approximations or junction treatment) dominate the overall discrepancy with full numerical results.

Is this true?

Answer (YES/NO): NO